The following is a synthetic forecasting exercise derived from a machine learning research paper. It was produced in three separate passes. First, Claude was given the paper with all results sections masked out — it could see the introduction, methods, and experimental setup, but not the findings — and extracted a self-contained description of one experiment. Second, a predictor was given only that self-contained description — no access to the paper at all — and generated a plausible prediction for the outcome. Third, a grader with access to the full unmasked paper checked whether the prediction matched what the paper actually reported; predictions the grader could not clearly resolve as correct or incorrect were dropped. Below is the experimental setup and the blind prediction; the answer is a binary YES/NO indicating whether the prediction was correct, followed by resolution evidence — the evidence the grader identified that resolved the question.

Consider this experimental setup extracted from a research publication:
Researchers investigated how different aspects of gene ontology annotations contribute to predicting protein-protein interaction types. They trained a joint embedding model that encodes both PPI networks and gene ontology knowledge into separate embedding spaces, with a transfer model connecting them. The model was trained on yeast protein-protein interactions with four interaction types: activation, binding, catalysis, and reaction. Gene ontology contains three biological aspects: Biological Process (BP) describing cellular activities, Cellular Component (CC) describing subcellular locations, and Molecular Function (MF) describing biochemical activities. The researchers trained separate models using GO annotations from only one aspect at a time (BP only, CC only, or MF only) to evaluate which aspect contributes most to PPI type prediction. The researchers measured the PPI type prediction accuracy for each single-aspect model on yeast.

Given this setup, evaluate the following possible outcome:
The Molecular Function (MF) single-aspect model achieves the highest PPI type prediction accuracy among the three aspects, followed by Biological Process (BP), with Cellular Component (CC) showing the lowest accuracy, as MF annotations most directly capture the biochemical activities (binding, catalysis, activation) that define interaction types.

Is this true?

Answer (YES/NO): NO